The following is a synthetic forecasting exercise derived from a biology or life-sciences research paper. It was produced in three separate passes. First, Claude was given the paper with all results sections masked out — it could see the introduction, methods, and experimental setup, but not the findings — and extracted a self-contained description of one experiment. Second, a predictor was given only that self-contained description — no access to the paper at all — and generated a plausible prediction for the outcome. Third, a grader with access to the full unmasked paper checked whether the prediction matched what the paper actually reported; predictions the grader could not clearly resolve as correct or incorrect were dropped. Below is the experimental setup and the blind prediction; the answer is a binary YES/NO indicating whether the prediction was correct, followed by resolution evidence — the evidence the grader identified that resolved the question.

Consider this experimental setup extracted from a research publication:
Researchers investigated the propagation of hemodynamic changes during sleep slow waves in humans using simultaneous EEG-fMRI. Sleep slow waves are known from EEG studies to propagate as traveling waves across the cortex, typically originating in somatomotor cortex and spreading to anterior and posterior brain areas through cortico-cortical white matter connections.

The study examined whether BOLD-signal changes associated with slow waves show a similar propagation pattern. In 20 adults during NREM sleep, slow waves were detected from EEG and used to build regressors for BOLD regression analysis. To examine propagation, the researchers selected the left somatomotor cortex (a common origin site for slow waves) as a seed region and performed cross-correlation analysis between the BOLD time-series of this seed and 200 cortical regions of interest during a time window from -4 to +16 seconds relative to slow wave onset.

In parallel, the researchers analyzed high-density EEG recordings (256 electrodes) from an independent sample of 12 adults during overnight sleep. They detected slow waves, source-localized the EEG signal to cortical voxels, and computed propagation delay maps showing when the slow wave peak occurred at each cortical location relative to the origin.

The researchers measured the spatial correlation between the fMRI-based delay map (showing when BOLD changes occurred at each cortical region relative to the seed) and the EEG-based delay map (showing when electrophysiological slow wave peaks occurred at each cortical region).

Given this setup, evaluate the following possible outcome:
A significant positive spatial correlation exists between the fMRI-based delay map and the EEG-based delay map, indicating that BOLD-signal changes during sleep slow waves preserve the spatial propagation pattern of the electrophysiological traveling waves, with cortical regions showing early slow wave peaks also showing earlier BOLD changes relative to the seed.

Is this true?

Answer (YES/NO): YES